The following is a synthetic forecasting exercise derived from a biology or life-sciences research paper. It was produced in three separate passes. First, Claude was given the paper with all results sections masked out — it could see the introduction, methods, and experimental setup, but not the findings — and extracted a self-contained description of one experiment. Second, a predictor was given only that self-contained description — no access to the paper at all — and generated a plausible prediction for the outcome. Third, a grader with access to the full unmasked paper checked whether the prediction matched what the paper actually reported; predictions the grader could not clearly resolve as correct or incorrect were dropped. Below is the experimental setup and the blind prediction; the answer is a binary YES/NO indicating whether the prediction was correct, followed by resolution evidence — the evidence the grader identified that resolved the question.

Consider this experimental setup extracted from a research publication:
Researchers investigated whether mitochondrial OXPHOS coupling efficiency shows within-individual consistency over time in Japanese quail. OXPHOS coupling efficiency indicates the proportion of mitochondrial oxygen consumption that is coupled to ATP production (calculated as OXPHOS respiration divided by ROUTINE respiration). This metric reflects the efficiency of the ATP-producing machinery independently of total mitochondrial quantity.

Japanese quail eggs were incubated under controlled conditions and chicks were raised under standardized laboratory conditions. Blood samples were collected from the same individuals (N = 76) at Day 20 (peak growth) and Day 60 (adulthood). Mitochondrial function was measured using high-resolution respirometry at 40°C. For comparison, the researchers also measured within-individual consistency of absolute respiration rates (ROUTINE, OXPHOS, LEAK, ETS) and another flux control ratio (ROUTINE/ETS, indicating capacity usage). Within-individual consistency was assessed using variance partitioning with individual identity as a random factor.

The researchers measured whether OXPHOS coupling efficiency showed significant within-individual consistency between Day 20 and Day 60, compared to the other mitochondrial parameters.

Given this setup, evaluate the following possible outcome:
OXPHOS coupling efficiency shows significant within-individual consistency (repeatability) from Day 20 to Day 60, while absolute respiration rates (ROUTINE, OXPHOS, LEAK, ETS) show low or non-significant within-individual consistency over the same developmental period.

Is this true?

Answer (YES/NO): NO